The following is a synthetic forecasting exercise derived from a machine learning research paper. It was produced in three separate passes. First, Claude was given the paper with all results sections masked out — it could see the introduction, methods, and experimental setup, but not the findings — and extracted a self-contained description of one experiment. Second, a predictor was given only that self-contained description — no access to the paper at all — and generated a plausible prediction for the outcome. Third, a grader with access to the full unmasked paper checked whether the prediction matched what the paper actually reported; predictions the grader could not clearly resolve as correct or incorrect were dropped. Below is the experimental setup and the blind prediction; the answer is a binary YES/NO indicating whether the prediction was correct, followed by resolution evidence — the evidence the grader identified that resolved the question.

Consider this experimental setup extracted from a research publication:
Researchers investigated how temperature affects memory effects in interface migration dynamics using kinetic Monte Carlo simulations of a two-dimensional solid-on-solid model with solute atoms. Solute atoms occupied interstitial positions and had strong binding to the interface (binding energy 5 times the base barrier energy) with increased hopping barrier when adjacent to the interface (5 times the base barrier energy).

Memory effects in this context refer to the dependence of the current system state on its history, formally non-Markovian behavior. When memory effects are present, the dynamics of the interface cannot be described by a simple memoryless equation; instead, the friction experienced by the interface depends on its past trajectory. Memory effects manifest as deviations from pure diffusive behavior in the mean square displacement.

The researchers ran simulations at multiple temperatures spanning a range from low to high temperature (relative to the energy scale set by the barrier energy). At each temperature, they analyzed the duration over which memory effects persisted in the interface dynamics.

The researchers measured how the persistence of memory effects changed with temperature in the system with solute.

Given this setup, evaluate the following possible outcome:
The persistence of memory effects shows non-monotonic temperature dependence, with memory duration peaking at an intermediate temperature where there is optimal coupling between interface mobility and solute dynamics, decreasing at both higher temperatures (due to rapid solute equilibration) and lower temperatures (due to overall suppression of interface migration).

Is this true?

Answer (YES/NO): NO